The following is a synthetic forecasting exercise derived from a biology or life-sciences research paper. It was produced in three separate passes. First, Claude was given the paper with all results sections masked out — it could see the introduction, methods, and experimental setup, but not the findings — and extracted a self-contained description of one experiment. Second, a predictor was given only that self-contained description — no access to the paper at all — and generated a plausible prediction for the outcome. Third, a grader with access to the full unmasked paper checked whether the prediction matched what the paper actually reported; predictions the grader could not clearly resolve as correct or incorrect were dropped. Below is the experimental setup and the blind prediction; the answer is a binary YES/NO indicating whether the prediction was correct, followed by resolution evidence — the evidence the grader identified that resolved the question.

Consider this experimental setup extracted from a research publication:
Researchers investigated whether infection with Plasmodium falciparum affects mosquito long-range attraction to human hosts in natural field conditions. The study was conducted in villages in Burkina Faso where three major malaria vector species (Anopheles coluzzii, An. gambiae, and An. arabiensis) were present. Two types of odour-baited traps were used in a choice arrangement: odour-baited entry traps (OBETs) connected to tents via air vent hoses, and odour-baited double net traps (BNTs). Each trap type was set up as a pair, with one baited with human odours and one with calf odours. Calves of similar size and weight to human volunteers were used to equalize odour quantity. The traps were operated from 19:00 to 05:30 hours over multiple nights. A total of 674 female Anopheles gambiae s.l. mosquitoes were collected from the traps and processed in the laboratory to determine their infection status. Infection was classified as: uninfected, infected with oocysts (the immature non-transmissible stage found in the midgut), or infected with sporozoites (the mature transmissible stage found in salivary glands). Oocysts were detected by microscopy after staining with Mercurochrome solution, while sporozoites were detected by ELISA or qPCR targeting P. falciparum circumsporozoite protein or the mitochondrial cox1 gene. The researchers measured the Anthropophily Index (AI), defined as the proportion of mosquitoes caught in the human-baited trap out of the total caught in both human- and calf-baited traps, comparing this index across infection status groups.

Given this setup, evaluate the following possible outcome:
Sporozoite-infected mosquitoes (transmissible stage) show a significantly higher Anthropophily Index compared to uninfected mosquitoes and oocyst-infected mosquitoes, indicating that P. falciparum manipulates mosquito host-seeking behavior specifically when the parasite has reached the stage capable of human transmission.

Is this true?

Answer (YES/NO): NO